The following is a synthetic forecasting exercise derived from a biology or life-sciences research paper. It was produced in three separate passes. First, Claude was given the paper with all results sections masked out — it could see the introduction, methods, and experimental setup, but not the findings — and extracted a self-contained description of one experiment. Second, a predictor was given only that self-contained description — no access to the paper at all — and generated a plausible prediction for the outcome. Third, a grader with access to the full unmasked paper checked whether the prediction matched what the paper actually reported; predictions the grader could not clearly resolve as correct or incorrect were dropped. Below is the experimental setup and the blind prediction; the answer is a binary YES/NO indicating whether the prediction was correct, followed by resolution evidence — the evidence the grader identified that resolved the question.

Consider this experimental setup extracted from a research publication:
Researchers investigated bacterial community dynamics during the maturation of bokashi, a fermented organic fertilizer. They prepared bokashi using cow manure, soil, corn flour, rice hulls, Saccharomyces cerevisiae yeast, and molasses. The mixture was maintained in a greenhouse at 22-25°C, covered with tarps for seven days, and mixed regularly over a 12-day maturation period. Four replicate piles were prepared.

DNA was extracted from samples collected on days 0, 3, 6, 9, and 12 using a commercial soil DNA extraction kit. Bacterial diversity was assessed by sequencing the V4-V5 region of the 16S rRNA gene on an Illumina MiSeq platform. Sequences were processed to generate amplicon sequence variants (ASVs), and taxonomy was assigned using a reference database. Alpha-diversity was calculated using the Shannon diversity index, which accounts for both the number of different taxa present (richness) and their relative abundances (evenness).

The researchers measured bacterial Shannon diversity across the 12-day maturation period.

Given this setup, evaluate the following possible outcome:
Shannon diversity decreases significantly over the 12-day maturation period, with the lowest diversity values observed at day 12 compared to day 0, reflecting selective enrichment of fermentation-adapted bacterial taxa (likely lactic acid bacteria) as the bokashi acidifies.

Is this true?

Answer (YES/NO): NO